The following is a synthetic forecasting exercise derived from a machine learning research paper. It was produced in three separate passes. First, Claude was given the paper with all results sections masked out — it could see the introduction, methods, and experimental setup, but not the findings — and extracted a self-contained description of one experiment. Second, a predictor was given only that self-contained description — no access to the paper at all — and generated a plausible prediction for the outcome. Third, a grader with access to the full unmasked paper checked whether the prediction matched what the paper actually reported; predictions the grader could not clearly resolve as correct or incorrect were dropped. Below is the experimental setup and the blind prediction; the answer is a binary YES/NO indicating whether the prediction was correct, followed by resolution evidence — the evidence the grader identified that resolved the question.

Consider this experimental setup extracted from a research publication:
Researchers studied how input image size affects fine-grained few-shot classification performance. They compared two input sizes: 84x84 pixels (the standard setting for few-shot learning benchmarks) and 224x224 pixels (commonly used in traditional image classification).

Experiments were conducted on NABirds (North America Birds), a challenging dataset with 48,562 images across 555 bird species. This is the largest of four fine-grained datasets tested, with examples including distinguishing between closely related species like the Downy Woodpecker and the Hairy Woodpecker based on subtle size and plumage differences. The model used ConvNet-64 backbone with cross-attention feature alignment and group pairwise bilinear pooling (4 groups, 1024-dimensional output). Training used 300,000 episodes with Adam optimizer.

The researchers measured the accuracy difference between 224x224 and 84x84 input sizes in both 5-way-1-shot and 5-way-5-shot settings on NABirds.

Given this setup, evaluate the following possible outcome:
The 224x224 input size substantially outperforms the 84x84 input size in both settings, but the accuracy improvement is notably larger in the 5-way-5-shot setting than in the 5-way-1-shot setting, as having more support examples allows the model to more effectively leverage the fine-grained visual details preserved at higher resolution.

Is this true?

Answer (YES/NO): NO